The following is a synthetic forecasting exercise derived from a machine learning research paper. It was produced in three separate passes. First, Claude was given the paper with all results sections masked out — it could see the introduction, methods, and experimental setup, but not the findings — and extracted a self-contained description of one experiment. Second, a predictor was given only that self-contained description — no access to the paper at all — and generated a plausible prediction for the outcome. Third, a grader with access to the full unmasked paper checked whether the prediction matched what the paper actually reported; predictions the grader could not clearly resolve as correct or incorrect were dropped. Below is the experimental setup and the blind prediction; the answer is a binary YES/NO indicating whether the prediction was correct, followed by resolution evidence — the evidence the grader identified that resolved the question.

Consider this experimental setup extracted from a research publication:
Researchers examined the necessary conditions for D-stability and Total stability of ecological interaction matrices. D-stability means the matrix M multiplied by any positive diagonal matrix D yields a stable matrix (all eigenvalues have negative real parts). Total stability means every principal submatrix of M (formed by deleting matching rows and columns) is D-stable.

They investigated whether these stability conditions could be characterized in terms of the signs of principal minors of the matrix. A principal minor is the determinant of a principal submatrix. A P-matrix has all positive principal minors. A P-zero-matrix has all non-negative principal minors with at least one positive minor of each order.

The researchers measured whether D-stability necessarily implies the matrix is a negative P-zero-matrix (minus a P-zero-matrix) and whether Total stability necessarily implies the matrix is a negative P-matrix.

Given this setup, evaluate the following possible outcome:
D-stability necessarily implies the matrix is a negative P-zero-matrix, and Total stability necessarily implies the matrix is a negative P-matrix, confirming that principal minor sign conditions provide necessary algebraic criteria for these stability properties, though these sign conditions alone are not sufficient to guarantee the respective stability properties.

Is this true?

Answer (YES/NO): YES